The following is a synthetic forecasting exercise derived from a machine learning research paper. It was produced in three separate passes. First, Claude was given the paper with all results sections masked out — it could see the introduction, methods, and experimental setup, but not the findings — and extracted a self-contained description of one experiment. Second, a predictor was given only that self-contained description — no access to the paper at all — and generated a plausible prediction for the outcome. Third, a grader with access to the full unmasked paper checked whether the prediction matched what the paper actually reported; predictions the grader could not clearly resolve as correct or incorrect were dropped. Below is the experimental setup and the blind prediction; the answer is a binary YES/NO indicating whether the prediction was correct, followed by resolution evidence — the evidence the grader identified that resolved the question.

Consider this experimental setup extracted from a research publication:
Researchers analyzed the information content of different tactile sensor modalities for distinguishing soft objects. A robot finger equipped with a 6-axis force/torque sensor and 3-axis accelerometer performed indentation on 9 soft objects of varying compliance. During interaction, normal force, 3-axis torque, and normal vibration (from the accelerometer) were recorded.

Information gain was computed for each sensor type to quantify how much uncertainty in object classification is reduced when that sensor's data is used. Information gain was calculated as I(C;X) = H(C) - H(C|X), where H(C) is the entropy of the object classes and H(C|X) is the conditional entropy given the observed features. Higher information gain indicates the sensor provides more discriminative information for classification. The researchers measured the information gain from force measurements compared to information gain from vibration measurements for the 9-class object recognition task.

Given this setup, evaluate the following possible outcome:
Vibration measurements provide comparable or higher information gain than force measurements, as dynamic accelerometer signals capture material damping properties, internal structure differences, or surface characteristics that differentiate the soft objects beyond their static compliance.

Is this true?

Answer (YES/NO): NO